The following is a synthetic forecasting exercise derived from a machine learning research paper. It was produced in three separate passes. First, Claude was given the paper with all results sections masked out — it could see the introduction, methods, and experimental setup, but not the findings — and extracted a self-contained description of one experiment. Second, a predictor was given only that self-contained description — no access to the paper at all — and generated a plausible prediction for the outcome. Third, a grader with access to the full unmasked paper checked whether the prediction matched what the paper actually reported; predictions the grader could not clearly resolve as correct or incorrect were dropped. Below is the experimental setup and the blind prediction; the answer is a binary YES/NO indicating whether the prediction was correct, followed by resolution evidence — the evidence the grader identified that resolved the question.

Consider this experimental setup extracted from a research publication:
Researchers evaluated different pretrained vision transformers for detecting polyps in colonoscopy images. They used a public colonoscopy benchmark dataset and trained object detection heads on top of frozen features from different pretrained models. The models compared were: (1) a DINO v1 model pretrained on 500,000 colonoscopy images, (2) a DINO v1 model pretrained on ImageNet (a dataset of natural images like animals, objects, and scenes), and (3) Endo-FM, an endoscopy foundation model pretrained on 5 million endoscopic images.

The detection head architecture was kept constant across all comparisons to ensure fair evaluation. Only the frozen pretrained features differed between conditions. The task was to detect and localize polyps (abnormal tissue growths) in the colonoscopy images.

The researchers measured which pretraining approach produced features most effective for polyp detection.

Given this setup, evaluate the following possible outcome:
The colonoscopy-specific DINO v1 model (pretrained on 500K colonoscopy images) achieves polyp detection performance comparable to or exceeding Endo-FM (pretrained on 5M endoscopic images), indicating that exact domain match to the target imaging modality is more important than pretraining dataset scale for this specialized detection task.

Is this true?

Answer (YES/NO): NO